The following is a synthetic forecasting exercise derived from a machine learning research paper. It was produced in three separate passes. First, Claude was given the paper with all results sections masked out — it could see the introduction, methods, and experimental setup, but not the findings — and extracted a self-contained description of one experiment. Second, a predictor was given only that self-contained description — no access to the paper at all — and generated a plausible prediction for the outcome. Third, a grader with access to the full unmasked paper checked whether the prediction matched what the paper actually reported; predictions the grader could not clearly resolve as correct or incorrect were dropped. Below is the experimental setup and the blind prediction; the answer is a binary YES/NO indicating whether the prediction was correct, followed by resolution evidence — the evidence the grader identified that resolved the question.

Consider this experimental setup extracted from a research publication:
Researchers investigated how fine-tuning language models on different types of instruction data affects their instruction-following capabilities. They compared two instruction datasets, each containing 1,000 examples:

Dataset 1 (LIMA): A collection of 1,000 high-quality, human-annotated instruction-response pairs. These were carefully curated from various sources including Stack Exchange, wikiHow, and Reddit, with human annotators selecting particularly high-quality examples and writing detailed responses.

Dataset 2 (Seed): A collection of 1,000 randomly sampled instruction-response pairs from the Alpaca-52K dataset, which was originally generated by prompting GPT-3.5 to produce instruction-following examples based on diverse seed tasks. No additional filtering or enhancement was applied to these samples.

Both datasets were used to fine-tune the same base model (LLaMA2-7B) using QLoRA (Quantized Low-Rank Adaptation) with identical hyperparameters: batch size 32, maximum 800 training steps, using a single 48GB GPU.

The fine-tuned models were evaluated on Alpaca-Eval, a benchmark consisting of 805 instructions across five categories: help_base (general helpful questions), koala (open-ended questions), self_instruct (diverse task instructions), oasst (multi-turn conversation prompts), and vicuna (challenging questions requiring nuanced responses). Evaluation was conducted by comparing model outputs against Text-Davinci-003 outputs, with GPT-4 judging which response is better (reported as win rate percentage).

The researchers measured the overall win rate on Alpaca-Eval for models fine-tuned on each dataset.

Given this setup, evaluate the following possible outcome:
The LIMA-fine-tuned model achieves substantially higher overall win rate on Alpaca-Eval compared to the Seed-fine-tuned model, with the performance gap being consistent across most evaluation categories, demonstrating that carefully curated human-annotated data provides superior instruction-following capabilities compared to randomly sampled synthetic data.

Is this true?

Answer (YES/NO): NO